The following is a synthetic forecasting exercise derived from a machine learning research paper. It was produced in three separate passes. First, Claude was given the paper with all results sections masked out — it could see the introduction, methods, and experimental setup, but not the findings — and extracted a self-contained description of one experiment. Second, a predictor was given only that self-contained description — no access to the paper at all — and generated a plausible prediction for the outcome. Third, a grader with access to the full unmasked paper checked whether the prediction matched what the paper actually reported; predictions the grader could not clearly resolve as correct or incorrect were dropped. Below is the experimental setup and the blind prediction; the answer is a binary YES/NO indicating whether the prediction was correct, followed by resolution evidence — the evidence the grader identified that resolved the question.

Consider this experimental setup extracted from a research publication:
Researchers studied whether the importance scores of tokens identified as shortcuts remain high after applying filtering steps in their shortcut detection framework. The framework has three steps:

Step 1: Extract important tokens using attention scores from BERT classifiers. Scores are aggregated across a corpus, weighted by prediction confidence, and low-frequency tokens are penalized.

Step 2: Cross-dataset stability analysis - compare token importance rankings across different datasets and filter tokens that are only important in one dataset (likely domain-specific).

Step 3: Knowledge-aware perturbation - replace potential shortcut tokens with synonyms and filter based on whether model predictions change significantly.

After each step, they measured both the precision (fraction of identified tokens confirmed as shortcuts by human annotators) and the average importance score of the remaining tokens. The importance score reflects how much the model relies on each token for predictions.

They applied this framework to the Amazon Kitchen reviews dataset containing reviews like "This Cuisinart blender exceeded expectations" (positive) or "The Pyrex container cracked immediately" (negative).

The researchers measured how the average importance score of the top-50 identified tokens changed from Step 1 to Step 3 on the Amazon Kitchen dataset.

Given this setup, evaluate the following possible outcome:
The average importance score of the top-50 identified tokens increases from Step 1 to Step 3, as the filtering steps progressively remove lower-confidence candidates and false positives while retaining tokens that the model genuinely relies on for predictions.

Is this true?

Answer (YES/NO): NO